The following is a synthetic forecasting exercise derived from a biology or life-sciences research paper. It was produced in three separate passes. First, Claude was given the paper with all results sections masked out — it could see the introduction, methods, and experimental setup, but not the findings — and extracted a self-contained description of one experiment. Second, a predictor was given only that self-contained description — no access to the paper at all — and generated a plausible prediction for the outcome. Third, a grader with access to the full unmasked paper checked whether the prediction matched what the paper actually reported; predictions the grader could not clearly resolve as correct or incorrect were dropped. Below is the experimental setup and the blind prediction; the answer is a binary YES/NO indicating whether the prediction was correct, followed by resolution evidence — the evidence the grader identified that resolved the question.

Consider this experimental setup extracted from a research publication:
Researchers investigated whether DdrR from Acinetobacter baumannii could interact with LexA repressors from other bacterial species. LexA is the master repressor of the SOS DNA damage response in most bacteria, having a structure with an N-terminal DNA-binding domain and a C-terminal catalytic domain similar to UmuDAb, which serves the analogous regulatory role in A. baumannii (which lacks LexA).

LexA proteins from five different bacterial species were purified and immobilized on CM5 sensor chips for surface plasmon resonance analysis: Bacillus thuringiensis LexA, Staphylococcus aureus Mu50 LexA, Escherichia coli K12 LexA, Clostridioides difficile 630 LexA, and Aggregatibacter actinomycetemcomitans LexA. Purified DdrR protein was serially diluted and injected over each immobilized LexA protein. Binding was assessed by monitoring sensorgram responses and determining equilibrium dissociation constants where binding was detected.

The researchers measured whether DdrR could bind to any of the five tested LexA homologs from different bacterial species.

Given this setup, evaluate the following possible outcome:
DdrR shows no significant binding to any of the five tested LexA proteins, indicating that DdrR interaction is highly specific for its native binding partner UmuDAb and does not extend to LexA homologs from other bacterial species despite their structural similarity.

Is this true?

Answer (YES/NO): NO